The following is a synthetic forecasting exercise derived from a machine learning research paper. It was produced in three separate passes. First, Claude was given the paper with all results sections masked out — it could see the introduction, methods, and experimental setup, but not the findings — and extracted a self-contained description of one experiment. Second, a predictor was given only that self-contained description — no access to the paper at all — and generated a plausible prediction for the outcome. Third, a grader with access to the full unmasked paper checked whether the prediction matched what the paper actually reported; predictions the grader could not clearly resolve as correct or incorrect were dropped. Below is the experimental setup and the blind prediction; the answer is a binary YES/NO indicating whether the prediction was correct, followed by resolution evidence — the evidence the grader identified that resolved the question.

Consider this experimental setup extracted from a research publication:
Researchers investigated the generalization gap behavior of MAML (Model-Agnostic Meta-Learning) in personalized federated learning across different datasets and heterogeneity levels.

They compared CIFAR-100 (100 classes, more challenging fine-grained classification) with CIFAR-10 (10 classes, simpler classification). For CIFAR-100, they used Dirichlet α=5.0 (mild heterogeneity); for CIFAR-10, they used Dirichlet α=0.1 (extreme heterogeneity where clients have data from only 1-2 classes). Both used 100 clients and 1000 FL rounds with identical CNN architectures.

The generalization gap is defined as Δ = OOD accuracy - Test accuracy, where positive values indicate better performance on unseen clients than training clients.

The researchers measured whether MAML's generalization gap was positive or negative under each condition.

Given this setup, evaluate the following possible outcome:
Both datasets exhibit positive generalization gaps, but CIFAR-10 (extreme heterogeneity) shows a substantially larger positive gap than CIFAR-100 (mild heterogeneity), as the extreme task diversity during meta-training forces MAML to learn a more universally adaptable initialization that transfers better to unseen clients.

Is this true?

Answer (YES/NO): NO